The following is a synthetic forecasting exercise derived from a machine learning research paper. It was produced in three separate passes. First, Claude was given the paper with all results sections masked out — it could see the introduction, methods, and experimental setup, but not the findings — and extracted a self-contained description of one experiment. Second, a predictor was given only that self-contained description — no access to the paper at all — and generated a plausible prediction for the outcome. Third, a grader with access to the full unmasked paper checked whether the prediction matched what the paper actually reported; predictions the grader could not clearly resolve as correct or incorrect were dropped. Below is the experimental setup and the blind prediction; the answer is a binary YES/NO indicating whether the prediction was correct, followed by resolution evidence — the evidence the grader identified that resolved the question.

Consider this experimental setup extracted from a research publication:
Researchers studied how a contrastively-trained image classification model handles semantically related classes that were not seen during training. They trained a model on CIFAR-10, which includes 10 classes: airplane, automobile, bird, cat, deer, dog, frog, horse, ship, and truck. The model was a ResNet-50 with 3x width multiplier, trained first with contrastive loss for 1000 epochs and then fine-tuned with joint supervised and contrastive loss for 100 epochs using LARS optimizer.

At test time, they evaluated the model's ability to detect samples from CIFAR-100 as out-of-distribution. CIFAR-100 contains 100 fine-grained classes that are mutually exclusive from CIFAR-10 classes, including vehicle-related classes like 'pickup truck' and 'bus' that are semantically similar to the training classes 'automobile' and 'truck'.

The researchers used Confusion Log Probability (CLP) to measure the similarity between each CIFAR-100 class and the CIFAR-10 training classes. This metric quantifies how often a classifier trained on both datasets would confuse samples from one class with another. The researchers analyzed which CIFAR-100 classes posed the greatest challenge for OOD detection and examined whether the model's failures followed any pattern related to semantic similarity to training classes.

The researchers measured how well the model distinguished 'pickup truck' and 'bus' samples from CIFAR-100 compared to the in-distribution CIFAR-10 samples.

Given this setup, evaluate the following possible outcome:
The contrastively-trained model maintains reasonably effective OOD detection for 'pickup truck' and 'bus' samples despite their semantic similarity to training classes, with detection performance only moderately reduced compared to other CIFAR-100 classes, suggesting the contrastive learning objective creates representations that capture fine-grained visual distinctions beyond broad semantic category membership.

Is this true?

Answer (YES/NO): NO